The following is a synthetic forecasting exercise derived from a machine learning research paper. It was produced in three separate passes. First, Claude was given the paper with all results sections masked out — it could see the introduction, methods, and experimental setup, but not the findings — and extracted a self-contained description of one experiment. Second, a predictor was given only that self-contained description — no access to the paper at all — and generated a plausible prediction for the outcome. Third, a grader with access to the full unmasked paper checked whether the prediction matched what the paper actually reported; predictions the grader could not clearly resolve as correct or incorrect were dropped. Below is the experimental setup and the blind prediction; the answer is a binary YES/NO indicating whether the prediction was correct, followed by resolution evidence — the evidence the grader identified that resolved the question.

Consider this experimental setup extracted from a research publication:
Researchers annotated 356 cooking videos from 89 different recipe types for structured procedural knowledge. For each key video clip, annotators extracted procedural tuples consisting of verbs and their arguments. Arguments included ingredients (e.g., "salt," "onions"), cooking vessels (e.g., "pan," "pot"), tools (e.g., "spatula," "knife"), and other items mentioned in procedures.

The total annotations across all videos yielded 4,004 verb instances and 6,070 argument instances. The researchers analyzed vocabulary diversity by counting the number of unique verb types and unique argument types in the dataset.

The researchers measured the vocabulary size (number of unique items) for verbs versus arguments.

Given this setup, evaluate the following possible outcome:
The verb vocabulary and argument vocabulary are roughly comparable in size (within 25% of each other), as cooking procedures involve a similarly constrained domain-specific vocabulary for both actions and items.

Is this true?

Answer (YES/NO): NO